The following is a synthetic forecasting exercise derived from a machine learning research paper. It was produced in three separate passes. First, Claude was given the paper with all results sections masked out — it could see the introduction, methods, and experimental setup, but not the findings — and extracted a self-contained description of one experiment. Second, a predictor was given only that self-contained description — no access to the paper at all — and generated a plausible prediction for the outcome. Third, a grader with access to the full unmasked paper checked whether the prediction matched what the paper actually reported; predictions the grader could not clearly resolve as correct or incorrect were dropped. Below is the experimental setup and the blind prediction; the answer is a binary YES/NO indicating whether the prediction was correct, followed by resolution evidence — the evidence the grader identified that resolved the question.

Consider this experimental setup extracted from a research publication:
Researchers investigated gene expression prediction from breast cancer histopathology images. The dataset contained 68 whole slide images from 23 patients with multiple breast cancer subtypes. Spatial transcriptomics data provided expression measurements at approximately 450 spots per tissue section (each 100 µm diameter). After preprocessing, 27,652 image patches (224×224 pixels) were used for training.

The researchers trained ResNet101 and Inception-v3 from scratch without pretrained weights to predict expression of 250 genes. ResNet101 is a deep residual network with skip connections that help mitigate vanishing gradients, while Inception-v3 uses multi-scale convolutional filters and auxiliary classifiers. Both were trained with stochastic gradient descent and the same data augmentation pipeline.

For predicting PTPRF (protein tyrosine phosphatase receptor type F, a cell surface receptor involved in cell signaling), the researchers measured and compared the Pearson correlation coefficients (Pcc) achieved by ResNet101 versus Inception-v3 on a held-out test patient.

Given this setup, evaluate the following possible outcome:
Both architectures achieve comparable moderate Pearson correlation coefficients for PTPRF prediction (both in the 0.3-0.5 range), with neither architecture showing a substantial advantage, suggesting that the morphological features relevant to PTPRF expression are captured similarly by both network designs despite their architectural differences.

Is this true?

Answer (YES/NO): NO